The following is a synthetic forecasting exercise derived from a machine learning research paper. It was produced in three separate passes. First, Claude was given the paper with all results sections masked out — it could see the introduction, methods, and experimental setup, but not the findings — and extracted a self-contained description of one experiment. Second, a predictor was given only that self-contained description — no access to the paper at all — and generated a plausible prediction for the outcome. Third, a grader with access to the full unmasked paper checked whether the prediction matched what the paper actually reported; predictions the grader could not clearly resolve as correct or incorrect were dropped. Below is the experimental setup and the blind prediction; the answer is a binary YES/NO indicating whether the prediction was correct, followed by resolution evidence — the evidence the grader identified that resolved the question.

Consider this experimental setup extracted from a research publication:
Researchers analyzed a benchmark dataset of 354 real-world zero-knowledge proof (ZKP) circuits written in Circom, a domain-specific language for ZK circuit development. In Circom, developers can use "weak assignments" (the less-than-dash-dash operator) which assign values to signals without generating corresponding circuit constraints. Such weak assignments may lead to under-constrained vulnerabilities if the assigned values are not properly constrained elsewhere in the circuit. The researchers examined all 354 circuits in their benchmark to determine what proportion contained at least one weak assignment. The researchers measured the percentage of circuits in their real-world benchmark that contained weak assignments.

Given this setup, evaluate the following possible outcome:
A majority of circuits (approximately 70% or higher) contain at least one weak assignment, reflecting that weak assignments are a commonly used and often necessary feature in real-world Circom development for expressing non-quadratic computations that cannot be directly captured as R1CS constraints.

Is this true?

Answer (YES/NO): NO